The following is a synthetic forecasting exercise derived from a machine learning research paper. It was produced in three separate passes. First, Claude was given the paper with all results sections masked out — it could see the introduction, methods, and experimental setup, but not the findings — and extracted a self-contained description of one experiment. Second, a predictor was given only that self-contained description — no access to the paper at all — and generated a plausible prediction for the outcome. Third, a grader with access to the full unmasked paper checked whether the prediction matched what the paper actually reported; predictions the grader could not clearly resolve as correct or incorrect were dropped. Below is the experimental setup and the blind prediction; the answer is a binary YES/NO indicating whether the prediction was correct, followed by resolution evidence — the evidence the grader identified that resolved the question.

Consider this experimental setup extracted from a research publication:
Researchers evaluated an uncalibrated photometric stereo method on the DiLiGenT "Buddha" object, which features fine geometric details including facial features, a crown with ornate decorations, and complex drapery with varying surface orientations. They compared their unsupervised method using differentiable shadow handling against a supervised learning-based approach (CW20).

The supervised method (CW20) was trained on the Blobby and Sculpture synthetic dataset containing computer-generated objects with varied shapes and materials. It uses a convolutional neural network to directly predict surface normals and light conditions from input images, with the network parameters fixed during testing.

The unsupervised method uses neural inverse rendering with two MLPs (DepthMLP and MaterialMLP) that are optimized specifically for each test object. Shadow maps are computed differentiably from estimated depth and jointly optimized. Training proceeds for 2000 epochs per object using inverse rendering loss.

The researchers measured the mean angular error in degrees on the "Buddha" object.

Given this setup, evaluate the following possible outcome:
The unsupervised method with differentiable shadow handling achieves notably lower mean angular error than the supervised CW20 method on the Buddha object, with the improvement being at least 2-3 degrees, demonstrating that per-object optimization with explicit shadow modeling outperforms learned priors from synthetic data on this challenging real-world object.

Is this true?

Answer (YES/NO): NO